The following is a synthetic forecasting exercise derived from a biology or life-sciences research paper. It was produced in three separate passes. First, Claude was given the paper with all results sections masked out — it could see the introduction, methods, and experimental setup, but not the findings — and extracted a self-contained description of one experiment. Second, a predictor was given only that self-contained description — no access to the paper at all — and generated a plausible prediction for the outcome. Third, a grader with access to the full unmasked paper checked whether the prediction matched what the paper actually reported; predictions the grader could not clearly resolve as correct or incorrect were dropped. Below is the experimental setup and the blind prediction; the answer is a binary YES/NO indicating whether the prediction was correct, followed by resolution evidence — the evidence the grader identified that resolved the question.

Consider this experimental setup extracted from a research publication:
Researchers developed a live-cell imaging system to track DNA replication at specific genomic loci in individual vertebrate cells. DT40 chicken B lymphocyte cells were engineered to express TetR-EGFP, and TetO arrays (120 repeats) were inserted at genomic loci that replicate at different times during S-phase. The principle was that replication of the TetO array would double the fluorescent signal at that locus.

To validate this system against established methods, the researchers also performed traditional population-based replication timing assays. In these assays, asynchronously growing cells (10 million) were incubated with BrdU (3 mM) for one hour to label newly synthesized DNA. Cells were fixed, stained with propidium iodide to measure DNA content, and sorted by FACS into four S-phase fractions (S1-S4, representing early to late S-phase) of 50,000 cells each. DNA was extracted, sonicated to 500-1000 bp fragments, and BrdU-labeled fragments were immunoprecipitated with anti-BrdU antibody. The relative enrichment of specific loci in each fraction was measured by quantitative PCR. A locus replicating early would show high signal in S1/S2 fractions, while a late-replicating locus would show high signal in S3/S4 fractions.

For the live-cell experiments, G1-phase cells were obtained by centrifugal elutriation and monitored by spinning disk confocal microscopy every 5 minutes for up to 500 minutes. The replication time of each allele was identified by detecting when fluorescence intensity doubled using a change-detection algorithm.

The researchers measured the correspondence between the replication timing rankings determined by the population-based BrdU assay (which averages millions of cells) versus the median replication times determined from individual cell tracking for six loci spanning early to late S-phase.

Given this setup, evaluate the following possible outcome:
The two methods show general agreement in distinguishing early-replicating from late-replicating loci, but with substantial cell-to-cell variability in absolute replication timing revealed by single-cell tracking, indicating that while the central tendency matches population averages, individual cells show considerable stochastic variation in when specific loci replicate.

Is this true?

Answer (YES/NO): YES